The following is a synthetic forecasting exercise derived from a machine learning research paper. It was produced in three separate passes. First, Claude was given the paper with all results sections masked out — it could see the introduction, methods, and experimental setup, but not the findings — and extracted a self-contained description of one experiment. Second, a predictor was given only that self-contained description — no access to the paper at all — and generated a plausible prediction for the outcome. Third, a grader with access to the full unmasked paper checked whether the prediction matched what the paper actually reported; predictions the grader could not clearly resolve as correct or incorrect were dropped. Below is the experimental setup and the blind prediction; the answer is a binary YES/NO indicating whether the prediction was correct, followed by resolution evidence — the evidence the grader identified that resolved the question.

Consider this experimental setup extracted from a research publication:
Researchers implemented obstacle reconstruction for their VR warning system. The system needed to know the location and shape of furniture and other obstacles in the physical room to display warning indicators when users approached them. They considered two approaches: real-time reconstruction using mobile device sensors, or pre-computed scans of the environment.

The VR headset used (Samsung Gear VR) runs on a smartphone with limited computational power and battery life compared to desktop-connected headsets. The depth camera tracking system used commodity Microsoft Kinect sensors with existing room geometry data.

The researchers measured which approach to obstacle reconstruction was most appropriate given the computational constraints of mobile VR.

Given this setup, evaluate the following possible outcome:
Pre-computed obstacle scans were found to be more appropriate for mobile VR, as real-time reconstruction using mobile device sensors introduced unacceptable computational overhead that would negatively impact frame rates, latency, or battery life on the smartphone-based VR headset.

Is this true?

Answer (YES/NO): YES